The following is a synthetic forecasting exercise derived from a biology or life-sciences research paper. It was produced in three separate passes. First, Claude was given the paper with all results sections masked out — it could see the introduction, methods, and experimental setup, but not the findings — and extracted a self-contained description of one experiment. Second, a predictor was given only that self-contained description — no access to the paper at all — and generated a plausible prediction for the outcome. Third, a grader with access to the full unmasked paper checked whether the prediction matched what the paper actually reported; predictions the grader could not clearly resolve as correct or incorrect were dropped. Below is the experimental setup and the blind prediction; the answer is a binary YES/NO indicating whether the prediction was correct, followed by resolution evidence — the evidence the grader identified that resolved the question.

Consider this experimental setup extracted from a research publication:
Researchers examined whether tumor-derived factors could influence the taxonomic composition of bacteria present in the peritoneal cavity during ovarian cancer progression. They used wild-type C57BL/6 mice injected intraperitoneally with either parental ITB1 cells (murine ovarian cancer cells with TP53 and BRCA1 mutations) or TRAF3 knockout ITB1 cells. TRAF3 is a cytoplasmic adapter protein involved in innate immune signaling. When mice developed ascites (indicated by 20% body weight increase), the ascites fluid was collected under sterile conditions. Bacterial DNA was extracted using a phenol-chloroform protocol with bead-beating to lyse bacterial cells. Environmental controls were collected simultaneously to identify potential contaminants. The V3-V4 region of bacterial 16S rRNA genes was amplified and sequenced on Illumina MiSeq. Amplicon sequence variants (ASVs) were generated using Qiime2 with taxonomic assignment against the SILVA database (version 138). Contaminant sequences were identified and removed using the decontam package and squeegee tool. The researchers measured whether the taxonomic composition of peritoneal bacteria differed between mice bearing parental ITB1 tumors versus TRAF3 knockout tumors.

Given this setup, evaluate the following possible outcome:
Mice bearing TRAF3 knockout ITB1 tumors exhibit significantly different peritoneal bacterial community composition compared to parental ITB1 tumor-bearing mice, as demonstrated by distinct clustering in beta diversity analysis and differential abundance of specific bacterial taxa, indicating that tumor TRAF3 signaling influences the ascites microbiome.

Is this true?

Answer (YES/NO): NO